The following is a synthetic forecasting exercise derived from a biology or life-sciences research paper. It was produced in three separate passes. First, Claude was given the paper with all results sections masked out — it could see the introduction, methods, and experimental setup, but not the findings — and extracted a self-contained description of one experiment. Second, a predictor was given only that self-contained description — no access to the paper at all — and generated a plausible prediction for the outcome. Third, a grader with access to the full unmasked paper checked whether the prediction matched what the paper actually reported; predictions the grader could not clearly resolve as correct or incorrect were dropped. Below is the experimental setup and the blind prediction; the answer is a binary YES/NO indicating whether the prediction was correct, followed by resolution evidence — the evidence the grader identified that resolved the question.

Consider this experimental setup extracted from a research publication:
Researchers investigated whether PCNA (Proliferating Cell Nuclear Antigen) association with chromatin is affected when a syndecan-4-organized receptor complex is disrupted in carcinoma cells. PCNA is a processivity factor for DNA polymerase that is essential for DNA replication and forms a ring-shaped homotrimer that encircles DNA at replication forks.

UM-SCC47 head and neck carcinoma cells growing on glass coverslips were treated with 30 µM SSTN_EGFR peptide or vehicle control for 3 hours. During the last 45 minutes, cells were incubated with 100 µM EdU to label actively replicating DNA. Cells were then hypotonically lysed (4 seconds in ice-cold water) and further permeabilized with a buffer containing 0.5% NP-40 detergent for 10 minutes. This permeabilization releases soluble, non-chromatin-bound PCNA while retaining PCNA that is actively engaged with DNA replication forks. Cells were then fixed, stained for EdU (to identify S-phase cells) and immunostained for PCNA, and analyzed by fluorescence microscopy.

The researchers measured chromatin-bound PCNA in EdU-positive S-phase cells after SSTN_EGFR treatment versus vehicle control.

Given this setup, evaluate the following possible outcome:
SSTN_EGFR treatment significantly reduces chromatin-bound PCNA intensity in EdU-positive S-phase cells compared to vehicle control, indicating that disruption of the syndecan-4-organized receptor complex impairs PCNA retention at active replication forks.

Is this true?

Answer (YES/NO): YES